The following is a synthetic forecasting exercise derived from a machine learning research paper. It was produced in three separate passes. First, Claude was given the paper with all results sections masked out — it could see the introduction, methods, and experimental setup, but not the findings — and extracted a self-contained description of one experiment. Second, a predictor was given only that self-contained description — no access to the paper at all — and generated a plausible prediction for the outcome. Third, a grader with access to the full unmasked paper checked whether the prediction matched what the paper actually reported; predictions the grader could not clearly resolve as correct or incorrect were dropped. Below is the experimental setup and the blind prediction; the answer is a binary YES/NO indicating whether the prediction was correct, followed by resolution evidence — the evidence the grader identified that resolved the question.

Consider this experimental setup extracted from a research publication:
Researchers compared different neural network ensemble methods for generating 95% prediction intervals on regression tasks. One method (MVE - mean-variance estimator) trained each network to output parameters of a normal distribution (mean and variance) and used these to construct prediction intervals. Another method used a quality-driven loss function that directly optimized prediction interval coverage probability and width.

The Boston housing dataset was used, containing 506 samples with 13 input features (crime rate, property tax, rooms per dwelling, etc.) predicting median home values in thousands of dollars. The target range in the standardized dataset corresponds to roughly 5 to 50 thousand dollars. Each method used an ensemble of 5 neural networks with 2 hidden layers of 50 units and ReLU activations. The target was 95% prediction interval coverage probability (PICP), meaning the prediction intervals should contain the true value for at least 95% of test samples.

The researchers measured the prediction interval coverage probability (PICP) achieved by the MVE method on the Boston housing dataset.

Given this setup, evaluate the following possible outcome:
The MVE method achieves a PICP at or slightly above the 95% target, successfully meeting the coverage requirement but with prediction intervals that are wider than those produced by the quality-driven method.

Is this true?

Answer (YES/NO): NO